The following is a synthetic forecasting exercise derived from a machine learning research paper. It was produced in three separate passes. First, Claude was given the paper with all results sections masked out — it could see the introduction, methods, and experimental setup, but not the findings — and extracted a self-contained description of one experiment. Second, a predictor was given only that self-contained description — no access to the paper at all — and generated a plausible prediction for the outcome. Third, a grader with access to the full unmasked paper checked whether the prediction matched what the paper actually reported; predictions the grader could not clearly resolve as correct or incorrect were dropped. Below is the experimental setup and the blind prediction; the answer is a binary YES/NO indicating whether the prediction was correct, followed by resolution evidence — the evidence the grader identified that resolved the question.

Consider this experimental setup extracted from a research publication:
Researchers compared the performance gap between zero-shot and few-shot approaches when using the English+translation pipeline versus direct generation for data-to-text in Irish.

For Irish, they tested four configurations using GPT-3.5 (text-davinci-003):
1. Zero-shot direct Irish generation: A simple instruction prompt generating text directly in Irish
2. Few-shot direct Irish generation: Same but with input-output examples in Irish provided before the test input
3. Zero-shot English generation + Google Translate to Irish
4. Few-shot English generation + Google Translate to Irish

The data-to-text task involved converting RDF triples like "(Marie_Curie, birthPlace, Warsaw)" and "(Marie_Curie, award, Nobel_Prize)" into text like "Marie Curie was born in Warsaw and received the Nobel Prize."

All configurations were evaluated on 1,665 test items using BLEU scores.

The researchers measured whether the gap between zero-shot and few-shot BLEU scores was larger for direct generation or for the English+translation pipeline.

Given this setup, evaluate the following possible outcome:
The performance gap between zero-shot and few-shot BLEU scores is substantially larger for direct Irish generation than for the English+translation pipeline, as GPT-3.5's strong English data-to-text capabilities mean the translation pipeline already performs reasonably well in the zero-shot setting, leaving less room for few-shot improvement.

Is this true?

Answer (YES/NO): YES